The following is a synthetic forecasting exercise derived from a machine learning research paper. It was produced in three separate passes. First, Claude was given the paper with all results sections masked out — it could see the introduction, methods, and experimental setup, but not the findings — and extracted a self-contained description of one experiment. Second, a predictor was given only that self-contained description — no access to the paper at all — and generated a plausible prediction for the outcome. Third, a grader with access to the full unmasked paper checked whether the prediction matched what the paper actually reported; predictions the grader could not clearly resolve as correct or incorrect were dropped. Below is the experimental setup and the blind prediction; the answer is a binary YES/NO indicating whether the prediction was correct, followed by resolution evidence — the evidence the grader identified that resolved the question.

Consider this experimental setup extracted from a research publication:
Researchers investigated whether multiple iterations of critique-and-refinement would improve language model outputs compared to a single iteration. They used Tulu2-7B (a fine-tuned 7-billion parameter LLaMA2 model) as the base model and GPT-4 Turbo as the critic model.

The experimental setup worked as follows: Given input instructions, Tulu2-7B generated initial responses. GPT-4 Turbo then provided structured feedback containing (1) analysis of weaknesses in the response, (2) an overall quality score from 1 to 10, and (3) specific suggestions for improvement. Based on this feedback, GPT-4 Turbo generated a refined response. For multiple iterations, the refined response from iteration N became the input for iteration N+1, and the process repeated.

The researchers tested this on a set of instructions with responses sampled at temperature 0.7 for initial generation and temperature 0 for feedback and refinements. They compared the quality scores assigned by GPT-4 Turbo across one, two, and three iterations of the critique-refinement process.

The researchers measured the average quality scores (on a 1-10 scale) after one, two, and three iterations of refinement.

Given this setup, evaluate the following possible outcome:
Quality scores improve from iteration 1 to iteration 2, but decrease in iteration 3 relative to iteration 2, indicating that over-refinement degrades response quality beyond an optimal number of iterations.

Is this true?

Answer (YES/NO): NO